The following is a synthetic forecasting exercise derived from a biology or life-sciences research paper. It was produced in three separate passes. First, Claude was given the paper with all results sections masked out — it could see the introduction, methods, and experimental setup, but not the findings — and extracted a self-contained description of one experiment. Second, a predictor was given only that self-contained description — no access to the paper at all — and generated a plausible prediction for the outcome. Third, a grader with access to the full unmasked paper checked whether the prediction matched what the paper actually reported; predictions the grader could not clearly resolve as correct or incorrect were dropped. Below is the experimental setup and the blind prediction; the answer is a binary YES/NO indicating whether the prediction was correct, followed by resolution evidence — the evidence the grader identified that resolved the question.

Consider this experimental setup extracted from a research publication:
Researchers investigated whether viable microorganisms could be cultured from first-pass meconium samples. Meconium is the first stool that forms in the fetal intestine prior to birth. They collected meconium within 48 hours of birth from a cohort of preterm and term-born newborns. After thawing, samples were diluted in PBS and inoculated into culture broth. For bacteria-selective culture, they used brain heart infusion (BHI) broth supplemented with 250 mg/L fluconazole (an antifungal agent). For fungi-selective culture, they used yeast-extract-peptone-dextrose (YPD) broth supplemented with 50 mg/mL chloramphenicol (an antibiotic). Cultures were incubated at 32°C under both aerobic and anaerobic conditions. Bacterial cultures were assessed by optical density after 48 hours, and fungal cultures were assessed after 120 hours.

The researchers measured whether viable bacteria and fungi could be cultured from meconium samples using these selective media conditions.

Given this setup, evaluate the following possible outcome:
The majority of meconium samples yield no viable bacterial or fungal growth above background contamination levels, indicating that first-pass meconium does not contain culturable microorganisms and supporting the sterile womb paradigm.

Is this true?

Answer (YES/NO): NO